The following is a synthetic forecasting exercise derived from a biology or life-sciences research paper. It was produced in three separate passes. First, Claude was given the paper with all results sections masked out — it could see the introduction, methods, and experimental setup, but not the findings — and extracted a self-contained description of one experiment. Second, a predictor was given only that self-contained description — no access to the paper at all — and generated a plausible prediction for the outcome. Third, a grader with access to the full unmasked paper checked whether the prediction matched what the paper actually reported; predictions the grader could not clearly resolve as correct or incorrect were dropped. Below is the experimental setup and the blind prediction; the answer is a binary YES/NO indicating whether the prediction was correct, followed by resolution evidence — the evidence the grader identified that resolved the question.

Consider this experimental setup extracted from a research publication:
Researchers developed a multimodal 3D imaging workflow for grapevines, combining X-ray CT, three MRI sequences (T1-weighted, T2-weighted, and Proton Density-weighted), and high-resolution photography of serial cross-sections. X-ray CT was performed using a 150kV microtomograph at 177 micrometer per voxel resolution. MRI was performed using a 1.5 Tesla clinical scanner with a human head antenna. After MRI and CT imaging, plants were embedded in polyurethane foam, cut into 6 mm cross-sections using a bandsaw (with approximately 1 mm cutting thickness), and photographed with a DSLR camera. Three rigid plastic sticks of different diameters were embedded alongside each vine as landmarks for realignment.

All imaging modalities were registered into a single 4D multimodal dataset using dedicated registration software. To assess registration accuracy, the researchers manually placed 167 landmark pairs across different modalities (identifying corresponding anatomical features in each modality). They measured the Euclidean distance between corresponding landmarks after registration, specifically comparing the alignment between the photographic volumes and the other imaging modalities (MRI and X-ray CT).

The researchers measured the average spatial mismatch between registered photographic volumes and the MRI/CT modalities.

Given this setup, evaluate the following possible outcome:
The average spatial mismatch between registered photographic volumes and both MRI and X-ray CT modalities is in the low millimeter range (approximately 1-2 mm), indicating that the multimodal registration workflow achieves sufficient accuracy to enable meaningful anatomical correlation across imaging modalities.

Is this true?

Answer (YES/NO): YES